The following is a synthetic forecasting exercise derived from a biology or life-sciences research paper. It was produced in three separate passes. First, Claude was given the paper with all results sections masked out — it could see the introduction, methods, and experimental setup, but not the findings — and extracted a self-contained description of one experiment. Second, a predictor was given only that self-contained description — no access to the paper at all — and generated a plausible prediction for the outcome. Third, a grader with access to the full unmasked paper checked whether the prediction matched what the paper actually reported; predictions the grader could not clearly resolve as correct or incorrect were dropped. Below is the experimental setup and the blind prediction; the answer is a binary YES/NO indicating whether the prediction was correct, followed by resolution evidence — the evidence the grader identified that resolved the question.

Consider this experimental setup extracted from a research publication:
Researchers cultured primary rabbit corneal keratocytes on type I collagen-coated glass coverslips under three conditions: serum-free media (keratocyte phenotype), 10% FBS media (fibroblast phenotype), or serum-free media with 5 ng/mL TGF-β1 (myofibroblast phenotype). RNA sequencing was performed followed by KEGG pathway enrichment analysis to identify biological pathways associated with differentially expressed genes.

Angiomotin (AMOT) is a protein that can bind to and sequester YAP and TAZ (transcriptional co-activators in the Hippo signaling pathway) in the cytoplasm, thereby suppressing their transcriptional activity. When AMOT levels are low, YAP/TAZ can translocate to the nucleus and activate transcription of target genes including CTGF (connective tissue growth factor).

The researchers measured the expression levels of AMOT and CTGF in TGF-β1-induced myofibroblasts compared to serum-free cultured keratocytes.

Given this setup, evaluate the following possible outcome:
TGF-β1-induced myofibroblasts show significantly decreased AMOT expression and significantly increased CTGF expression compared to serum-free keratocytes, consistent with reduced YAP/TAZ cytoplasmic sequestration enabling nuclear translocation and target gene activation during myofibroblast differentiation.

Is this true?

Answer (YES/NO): YES